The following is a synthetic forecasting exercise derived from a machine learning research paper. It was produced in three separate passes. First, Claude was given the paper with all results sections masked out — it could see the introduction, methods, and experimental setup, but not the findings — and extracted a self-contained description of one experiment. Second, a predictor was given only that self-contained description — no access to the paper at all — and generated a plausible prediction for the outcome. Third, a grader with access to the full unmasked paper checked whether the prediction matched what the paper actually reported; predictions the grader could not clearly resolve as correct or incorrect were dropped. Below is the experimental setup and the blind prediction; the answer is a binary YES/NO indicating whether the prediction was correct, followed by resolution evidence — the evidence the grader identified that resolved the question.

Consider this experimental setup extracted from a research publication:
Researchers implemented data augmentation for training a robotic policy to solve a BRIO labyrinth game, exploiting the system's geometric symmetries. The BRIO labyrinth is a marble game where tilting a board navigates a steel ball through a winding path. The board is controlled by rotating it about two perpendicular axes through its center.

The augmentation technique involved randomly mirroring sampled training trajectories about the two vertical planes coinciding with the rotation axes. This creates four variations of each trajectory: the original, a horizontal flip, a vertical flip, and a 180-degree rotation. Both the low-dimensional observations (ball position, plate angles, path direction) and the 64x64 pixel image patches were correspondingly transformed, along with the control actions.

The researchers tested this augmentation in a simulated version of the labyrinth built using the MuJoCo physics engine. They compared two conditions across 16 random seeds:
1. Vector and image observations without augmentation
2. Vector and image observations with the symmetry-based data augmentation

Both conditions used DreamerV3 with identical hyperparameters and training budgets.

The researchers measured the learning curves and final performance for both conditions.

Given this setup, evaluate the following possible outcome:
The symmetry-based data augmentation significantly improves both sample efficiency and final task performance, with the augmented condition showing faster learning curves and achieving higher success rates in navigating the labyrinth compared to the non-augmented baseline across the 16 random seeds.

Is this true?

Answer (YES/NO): YES